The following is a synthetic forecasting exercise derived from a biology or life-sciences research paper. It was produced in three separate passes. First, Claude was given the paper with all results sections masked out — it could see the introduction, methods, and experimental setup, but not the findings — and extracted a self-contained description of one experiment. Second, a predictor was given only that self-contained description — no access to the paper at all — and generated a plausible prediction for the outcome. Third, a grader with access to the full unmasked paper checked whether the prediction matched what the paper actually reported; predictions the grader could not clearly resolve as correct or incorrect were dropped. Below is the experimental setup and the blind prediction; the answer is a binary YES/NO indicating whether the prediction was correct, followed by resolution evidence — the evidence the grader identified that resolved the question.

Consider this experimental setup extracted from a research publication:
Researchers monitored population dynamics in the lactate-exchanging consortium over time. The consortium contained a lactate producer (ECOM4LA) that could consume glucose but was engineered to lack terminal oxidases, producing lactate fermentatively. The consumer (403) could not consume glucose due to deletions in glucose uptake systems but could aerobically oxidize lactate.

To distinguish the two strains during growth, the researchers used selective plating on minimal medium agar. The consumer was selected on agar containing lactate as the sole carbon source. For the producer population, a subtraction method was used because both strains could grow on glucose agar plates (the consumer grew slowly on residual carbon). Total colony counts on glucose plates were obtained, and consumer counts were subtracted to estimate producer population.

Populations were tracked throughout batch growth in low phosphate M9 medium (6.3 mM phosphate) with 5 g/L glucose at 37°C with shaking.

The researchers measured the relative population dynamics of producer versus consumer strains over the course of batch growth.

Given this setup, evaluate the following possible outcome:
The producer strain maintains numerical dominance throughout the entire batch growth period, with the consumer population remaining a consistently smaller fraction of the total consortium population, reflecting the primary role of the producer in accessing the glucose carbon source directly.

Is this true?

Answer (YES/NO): NO